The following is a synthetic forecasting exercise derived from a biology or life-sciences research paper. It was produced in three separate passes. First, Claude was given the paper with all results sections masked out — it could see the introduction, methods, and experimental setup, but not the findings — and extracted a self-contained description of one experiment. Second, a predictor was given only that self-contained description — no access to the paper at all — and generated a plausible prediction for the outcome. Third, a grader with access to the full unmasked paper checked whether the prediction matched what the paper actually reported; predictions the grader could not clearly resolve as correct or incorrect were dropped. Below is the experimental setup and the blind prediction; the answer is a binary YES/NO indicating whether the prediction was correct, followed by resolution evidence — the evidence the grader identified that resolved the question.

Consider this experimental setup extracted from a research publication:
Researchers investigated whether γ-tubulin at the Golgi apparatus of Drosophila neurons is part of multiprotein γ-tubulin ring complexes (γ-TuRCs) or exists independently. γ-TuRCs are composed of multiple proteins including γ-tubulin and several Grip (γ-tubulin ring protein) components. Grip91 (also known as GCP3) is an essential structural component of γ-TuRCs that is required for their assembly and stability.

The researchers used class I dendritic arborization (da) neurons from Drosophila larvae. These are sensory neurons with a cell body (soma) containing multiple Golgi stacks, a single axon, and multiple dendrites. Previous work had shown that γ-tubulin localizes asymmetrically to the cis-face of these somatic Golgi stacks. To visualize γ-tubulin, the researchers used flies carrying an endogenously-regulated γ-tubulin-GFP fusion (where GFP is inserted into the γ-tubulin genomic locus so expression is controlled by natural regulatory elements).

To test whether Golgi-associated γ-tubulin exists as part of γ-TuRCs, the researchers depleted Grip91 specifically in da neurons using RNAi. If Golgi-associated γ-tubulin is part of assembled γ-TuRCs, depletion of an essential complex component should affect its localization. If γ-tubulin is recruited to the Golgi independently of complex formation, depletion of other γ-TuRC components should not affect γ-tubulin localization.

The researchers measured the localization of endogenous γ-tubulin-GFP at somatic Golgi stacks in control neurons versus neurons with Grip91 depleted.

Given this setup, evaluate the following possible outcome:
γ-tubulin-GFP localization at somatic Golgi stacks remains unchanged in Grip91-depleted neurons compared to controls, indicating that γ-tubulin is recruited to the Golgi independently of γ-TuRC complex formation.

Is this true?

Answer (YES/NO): NO